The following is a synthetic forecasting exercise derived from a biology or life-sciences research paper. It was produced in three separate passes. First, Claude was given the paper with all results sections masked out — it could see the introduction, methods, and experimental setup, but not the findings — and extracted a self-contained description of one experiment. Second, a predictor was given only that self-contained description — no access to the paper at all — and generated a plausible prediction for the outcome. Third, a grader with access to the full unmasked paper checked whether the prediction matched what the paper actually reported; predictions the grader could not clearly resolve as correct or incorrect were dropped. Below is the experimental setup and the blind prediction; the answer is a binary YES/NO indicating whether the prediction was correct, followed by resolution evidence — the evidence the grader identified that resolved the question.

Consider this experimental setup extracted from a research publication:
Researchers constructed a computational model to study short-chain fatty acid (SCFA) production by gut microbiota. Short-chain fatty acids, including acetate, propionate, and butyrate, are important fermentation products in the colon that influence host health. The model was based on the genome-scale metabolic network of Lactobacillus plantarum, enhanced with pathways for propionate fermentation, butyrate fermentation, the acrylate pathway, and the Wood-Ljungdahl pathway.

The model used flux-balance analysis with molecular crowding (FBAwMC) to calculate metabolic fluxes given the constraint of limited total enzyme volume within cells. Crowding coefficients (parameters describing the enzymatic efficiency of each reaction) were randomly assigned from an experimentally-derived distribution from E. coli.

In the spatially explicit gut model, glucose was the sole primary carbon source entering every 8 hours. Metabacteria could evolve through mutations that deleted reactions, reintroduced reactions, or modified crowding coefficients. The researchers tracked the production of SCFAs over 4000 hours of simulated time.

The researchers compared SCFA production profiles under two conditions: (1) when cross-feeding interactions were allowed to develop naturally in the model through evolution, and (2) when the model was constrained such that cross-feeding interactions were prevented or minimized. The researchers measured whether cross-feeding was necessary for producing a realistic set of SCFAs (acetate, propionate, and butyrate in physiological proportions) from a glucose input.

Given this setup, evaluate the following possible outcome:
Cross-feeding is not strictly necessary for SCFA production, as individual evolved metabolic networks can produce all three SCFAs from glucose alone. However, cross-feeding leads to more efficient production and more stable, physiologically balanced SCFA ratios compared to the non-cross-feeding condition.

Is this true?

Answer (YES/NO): NO